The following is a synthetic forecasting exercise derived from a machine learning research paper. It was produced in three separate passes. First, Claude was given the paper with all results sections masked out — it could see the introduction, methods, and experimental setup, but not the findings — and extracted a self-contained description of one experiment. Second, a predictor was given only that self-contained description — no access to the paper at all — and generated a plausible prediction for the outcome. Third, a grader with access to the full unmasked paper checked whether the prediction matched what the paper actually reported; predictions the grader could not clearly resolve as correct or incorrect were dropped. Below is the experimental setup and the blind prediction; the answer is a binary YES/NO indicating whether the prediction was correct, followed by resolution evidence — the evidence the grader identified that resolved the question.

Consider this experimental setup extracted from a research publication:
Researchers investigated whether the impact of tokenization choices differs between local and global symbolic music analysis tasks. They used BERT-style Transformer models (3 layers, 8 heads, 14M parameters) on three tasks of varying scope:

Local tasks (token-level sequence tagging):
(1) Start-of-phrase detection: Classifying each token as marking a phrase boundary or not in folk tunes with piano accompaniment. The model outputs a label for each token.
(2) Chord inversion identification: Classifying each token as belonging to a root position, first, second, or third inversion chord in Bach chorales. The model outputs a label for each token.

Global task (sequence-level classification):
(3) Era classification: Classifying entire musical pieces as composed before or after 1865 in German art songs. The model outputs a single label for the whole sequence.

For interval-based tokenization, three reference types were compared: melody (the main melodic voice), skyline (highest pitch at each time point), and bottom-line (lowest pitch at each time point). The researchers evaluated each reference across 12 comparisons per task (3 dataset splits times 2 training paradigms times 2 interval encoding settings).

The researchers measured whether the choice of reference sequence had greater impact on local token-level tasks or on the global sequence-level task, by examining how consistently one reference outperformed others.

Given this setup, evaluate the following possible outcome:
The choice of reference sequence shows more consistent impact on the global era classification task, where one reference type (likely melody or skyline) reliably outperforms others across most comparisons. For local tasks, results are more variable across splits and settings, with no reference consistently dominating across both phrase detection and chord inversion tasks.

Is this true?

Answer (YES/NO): NO